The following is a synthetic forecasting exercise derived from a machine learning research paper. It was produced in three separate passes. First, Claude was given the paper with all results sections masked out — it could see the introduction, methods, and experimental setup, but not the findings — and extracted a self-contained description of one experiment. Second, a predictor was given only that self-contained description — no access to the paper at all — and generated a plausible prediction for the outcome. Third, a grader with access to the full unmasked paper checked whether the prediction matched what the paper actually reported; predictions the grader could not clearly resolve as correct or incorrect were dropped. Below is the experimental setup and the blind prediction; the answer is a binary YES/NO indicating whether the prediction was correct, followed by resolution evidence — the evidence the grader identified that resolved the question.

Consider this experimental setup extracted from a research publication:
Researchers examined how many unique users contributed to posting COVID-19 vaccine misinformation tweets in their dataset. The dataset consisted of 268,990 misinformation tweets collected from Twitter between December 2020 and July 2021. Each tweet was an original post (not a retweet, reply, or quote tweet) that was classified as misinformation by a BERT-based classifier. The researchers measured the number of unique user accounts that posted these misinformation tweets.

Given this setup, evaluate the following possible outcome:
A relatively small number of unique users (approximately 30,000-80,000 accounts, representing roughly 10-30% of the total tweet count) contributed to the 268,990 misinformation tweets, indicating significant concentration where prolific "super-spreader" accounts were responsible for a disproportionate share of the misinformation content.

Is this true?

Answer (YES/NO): NO